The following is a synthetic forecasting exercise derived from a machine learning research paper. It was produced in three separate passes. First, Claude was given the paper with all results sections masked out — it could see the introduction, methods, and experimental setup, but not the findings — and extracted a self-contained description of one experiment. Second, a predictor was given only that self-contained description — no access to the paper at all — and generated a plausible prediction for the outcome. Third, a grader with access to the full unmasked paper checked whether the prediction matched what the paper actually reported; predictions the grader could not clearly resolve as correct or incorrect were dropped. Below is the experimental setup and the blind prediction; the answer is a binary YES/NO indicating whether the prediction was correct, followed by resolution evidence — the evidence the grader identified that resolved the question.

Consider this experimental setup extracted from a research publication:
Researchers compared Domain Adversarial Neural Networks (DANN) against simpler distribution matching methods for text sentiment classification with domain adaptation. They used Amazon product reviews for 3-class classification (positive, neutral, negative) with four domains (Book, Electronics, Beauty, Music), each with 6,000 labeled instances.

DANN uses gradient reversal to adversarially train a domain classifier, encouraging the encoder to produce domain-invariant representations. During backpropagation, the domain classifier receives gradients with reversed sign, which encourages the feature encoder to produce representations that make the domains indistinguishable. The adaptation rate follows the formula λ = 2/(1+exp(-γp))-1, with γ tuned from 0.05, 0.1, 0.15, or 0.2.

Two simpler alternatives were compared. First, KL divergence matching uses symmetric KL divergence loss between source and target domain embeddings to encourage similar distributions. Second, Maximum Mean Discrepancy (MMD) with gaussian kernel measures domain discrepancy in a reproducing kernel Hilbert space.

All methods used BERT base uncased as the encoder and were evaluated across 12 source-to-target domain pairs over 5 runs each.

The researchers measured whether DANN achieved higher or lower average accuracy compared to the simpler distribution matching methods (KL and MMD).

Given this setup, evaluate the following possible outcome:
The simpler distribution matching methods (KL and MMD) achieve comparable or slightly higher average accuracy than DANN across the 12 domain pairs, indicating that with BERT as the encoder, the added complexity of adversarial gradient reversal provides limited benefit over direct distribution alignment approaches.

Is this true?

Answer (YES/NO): YES